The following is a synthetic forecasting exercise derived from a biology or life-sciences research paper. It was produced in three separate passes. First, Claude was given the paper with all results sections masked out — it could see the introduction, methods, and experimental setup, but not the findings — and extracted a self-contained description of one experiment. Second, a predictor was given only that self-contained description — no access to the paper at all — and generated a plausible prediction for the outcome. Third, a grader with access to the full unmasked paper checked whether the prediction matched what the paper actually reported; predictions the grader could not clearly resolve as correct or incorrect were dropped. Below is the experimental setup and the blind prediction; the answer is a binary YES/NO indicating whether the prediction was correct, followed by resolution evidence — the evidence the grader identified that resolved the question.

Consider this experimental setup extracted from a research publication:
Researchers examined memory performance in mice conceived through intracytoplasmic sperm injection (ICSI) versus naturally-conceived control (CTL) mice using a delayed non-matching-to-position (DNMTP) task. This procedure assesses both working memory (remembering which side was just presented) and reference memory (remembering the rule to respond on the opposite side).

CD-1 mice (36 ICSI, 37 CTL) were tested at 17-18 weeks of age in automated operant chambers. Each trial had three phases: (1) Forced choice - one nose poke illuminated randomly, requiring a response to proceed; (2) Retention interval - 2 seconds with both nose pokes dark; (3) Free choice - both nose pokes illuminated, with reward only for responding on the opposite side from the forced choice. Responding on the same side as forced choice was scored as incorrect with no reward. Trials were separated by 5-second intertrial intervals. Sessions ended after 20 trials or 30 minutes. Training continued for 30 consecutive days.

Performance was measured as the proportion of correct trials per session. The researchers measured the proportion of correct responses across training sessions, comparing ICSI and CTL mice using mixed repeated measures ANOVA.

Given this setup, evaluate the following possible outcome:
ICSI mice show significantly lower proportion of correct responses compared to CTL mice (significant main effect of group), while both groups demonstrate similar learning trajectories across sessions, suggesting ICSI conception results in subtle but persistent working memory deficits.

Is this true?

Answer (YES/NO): YES